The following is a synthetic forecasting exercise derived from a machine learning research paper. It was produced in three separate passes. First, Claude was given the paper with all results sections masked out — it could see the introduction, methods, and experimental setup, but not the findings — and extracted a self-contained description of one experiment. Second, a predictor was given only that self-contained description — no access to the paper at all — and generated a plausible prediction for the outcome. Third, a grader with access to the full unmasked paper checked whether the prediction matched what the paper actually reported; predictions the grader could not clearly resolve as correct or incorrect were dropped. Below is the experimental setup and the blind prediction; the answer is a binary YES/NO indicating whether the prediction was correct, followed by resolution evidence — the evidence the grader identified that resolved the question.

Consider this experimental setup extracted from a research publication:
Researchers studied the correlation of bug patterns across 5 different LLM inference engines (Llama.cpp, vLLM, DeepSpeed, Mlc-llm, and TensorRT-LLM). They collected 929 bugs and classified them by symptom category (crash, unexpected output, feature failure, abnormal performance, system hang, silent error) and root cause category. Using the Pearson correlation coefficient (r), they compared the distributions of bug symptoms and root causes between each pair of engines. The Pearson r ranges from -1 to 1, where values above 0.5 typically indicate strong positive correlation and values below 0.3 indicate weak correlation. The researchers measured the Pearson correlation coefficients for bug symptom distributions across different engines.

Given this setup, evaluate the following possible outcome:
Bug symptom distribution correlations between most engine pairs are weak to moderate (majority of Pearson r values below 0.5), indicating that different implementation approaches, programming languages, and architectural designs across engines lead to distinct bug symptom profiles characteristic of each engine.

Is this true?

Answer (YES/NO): NO